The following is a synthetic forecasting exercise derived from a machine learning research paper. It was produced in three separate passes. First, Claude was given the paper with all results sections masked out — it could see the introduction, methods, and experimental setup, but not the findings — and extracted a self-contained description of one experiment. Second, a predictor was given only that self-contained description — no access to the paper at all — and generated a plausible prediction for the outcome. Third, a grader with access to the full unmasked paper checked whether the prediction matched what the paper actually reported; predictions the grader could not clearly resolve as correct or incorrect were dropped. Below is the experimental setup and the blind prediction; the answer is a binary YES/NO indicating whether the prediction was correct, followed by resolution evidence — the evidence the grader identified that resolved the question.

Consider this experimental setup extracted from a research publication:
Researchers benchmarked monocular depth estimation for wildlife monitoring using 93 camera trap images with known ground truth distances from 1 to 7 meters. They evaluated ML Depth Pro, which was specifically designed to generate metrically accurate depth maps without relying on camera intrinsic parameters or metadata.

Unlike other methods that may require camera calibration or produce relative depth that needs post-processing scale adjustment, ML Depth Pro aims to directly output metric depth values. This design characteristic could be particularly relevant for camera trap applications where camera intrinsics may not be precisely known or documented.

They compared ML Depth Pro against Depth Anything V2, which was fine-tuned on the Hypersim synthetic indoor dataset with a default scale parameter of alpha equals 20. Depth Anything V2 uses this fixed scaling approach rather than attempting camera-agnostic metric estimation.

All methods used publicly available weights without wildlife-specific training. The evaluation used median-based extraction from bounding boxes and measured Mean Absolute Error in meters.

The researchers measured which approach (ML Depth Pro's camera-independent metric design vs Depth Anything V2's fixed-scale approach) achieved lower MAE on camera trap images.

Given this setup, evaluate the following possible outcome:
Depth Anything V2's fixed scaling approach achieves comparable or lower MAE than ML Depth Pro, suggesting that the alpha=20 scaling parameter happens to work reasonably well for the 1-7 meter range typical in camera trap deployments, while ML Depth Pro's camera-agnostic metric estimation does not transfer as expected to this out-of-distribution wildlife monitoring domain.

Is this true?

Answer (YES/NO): YES